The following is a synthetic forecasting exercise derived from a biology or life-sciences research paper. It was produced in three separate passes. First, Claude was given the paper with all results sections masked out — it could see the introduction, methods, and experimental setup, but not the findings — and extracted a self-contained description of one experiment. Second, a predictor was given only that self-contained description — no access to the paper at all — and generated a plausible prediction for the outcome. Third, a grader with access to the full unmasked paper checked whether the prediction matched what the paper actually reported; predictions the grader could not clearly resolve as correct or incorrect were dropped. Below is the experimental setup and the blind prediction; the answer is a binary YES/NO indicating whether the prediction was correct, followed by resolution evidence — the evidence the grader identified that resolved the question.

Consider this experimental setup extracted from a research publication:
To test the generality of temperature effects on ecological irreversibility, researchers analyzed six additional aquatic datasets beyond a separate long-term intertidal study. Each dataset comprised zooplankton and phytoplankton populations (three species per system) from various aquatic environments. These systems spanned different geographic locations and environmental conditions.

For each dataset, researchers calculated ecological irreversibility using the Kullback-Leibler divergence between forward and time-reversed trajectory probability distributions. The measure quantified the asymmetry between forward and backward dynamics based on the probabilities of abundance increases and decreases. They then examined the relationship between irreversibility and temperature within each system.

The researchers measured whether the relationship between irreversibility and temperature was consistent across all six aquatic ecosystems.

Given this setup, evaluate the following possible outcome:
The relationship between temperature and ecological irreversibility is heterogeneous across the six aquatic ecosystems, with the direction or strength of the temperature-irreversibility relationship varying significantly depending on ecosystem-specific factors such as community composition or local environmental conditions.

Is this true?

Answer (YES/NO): NO